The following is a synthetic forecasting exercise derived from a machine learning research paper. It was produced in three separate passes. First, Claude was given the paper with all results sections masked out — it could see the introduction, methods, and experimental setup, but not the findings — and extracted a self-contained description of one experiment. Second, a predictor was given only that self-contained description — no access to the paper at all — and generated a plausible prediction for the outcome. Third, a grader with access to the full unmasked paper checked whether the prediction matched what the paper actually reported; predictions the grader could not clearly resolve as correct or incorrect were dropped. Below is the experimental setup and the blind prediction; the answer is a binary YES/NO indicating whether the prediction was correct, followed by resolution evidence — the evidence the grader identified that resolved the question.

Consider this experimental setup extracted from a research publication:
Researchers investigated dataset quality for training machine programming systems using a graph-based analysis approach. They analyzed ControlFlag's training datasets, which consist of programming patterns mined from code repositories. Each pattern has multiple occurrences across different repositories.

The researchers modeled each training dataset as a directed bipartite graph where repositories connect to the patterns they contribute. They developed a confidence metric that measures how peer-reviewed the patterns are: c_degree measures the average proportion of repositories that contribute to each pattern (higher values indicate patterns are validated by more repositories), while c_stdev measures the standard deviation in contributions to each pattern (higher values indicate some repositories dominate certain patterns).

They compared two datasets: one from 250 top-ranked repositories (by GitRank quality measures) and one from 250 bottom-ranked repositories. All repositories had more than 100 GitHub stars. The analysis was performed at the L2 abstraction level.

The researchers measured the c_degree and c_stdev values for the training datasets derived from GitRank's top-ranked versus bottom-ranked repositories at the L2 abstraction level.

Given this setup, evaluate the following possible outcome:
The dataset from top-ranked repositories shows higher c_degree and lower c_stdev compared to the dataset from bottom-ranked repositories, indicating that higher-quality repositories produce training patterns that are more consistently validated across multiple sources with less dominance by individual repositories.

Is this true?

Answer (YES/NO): NO